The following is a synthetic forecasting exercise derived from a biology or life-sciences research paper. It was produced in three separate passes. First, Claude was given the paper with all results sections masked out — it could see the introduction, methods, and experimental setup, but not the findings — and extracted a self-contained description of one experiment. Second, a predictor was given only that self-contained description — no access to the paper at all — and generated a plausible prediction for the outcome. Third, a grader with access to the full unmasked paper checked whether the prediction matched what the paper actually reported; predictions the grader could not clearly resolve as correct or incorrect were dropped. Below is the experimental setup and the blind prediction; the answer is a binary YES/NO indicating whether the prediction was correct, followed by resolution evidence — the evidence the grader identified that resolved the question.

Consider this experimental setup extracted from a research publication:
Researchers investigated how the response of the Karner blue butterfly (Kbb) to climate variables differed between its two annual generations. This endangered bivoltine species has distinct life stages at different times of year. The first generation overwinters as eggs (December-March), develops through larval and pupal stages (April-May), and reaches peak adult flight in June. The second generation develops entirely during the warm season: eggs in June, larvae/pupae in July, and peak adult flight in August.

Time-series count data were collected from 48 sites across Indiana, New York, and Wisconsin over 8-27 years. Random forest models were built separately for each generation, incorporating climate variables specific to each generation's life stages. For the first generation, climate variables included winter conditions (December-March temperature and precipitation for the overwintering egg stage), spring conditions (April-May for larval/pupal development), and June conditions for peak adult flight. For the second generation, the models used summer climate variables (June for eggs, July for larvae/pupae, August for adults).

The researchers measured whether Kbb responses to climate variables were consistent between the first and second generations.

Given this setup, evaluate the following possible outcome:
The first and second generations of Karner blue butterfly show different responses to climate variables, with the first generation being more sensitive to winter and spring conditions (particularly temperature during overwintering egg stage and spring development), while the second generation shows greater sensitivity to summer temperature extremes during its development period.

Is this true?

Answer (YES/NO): NO